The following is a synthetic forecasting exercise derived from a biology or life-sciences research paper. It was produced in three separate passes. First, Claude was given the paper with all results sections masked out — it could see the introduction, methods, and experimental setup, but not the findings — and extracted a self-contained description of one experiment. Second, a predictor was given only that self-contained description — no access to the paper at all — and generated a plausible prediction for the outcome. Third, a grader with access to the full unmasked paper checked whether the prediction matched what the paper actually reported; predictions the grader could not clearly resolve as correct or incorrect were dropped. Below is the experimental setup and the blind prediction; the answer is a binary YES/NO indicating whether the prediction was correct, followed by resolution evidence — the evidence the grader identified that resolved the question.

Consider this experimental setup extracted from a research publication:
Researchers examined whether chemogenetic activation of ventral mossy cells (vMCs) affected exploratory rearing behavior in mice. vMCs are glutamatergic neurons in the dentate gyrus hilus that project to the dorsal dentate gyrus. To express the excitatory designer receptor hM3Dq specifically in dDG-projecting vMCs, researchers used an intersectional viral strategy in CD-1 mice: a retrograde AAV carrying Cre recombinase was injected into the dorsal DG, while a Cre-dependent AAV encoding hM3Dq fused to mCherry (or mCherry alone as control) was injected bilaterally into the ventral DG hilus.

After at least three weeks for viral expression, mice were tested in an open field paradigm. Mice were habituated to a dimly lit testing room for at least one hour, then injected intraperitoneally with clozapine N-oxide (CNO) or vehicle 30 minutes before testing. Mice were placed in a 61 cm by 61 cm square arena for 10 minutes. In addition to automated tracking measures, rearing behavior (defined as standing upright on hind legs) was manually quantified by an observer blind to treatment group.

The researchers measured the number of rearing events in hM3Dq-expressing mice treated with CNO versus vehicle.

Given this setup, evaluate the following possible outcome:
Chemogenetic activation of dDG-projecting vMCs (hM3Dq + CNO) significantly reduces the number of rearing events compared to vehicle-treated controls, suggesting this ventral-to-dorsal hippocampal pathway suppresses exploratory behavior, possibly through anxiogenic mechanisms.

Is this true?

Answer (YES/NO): NO